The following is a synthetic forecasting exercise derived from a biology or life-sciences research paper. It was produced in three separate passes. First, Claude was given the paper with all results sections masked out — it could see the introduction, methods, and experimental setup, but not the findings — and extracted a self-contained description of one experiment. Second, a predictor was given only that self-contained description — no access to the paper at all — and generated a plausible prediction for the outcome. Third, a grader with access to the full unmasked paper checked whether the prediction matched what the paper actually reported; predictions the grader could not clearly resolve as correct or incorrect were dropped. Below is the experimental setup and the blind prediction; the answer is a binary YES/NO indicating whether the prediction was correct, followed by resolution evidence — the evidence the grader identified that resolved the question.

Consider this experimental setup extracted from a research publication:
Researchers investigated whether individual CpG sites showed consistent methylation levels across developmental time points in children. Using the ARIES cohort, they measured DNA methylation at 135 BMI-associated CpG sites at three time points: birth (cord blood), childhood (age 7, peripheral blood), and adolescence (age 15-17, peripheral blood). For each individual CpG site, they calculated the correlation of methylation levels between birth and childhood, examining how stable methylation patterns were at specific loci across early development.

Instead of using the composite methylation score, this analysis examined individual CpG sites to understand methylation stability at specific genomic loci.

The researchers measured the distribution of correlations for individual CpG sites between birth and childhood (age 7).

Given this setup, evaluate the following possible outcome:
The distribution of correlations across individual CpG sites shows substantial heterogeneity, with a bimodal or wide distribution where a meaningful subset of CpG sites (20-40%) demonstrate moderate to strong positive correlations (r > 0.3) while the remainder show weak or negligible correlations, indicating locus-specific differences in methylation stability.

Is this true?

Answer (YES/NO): NO